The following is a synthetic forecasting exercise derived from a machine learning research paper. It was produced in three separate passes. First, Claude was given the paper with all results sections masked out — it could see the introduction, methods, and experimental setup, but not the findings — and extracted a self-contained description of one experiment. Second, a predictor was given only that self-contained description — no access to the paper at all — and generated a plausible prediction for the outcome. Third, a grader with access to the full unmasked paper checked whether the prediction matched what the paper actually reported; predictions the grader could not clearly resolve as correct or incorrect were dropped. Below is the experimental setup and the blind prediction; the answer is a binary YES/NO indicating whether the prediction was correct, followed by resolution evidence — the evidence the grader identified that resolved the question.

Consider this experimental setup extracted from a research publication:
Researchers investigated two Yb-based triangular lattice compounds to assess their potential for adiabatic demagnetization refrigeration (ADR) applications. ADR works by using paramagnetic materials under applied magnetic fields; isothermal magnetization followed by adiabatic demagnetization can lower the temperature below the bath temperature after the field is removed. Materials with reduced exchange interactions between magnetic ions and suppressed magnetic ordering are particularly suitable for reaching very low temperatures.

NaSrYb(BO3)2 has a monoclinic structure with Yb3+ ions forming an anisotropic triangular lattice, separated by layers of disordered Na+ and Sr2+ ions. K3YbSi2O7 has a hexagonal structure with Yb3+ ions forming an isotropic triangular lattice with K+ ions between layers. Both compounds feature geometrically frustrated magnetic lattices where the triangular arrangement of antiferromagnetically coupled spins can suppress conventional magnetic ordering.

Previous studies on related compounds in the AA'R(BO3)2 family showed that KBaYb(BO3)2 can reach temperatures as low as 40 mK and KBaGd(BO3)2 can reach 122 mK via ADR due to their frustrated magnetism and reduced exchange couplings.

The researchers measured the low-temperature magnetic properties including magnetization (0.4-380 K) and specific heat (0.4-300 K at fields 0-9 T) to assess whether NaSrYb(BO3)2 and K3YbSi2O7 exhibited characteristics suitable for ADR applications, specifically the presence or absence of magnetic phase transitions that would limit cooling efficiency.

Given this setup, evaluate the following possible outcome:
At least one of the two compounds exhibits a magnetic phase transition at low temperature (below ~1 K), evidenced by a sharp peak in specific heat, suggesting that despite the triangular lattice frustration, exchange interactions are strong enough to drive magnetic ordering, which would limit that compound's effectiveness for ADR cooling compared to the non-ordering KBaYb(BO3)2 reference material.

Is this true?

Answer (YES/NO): NO